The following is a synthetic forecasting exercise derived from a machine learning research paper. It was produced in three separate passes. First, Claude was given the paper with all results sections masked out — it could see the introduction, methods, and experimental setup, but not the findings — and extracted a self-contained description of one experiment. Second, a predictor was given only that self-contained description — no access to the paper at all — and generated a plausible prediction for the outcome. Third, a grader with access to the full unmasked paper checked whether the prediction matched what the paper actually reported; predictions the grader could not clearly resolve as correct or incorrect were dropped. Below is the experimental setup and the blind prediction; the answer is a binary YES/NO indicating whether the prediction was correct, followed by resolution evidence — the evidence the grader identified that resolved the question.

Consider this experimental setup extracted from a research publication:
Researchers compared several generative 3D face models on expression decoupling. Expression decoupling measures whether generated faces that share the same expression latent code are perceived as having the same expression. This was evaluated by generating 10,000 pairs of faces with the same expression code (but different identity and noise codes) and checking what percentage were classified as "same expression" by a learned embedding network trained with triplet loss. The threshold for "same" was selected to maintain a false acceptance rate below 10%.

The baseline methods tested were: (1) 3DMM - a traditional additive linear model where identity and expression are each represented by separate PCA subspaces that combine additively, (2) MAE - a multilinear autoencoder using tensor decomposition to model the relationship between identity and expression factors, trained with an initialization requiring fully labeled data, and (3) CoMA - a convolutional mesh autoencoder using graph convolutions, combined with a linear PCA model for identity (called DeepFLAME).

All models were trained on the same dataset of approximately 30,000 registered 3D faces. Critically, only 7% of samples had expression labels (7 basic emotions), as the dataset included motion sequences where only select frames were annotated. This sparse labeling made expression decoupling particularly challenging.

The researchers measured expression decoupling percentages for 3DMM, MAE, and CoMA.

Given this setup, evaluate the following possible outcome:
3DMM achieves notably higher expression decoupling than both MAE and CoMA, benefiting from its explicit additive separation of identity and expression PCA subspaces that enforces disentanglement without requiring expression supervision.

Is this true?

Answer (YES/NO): NO